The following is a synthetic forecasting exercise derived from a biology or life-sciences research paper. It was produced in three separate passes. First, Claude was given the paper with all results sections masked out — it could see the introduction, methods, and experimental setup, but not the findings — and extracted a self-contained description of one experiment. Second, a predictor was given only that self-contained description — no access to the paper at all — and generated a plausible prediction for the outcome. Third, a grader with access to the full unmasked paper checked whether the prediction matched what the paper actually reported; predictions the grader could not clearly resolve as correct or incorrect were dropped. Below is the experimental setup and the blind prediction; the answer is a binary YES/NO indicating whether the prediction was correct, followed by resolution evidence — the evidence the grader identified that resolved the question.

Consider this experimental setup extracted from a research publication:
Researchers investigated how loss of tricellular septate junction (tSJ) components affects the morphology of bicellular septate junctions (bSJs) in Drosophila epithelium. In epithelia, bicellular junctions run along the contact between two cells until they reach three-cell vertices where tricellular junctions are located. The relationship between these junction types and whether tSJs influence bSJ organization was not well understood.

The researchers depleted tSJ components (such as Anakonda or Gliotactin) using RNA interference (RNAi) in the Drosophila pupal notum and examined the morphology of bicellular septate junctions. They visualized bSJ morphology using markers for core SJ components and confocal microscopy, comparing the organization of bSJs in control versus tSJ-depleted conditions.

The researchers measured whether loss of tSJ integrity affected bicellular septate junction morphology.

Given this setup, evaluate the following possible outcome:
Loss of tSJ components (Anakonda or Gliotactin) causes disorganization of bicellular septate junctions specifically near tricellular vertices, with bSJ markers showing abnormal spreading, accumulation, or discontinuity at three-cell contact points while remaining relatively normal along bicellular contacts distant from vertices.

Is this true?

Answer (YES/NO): NO